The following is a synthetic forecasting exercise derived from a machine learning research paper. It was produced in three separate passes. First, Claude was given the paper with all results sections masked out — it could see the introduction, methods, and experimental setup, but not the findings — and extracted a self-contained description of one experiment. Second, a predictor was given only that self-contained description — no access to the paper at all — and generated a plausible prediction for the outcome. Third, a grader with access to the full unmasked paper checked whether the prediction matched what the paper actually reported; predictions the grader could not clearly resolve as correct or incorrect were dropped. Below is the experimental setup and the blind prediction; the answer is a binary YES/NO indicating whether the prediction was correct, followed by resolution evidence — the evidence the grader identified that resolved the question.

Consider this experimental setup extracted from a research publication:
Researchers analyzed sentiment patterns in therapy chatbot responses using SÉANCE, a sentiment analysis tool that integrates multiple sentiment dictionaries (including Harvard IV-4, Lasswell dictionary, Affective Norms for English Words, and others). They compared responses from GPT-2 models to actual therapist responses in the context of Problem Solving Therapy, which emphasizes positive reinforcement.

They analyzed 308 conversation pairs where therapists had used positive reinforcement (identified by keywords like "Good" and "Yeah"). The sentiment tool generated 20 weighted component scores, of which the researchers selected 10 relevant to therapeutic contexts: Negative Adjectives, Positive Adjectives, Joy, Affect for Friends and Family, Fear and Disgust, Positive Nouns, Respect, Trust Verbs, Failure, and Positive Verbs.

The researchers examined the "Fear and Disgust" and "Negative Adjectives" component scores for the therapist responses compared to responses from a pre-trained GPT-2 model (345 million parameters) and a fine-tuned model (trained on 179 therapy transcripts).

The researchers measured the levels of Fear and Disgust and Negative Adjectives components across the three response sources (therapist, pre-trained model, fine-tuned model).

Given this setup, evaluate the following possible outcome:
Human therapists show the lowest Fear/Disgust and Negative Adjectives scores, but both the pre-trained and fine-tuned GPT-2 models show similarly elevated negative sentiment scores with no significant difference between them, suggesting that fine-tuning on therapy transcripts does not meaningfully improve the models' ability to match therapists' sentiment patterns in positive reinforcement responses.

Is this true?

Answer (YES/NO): NO